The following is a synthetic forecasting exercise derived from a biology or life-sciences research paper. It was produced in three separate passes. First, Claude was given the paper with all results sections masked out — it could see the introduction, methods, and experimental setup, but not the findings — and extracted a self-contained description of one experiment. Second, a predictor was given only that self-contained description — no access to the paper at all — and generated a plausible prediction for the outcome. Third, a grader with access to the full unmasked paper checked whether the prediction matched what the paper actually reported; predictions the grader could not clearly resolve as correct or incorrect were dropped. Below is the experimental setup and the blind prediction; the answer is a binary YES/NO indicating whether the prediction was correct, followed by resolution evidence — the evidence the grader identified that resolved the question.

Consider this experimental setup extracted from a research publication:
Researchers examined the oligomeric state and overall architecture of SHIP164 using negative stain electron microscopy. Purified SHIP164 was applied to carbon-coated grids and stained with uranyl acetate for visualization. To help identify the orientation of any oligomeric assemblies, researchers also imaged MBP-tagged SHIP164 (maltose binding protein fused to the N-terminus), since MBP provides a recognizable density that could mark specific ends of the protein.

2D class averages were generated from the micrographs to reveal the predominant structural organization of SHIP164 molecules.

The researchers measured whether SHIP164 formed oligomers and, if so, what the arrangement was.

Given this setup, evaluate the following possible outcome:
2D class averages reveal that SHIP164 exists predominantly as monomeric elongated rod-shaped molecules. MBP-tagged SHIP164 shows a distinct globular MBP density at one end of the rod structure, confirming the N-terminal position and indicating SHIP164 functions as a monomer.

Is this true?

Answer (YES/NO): NO